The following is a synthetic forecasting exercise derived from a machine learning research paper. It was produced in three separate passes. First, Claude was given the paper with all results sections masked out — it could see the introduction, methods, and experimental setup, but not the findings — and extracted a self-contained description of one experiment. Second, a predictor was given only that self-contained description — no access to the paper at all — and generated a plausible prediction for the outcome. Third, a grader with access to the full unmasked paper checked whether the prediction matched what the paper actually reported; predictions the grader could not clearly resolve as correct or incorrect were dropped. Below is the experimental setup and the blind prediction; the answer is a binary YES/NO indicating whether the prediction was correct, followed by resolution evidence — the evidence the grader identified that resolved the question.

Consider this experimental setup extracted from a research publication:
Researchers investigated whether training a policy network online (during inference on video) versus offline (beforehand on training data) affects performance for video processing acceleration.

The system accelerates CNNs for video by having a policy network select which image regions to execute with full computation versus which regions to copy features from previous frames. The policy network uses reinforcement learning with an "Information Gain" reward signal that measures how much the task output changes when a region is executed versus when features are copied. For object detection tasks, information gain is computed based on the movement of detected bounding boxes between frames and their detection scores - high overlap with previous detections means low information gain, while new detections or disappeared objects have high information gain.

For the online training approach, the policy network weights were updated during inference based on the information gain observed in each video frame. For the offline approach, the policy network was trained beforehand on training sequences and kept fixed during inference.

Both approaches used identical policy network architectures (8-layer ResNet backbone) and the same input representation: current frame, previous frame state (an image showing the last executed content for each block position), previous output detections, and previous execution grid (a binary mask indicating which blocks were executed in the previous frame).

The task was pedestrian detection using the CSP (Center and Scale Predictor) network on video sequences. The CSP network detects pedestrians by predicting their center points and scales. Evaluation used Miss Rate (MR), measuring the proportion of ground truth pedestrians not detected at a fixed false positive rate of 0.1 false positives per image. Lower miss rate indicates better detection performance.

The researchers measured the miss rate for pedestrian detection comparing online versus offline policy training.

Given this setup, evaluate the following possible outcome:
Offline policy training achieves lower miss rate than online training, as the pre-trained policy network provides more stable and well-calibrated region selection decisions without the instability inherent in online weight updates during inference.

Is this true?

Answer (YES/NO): NO